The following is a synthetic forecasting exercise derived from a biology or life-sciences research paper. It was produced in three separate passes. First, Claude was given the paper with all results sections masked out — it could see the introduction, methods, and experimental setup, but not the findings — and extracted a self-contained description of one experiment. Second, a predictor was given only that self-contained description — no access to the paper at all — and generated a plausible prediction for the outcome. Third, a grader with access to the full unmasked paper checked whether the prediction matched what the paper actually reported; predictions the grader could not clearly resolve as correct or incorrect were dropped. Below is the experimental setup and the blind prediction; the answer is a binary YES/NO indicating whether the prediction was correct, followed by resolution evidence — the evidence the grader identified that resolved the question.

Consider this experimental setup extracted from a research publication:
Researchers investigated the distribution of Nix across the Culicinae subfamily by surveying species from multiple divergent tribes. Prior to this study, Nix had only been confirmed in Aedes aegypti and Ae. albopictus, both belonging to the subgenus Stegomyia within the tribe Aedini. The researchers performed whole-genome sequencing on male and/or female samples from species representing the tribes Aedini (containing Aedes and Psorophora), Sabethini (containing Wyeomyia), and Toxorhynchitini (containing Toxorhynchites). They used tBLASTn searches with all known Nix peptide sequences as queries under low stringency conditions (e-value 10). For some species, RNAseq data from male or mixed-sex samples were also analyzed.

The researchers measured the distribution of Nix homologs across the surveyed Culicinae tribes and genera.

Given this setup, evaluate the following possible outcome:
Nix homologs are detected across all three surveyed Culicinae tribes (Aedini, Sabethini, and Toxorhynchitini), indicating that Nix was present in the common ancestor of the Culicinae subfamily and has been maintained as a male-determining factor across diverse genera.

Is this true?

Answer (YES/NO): YES